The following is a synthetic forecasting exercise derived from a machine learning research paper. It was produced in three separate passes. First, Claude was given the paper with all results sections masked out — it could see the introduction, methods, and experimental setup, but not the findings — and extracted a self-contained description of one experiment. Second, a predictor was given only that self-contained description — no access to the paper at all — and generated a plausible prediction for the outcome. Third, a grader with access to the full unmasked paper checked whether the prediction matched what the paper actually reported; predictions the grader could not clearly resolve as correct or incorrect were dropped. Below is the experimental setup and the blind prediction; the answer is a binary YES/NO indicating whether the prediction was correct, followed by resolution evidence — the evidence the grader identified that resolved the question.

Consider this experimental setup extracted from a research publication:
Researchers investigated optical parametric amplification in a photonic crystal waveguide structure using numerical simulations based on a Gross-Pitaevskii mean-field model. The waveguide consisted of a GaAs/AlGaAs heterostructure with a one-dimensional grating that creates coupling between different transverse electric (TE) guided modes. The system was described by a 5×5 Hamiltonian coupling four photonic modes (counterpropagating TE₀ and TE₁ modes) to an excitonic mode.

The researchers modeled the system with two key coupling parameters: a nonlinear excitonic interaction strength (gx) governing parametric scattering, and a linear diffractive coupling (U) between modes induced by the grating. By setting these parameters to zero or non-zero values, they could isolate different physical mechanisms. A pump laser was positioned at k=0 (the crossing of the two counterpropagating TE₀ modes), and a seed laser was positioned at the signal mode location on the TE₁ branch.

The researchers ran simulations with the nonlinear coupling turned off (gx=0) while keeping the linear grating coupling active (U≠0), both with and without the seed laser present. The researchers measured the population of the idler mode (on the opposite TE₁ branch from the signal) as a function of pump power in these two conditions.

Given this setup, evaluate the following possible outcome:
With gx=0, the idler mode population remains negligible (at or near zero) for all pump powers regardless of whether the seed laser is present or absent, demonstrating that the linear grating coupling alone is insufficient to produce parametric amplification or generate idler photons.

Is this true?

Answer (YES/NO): NO